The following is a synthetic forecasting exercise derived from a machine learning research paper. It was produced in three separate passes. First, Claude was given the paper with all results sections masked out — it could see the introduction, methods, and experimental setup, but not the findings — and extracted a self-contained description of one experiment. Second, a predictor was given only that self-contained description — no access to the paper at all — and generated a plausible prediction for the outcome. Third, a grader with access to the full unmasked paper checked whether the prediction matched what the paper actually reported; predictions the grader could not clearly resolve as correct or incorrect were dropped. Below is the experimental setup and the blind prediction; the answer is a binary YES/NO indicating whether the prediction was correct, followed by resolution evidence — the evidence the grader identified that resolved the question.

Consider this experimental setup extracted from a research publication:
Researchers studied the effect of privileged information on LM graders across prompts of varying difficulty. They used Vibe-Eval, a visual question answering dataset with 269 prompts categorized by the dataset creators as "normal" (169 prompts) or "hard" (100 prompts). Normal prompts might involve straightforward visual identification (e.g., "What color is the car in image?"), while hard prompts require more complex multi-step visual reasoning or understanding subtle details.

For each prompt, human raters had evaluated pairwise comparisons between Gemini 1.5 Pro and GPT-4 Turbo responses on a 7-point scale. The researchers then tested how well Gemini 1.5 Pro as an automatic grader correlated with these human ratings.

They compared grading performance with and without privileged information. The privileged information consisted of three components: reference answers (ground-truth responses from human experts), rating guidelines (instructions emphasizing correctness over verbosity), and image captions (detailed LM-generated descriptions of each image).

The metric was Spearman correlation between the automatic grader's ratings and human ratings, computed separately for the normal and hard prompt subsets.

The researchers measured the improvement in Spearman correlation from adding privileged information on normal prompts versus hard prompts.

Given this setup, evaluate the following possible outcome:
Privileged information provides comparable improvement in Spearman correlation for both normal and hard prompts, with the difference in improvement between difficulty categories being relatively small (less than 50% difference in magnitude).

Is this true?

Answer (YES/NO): NO